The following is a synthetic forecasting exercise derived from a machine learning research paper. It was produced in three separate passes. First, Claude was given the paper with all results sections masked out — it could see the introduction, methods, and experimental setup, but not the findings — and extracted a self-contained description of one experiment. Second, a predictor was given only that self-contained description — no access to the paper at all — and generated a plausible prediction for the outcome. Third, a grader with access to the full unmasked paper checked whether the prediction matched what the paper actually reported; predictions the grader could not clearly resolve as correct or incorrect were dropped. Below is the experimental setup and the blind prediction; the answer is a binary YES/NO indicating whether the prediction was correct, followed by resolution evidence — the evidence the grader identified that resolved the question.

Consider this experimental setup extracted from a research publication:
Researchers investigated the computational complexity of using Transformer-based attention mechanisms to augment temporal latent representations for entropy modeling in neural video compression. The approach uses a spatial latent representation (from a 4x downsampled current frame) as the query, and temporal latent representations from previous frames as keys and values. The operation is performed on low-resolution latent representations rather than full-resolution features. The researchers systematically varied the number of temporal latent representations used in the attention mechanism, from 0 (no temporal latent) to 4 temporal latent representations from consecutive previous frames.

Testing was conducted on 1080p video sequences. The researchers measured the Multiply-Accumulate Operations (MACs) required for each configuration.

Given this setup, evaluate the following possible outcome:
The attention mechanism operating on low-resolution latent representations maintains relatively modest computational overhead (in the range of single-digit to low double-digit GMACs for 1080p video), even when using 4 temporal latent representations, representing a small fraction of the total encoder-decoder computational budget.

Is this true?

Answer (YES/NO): NO